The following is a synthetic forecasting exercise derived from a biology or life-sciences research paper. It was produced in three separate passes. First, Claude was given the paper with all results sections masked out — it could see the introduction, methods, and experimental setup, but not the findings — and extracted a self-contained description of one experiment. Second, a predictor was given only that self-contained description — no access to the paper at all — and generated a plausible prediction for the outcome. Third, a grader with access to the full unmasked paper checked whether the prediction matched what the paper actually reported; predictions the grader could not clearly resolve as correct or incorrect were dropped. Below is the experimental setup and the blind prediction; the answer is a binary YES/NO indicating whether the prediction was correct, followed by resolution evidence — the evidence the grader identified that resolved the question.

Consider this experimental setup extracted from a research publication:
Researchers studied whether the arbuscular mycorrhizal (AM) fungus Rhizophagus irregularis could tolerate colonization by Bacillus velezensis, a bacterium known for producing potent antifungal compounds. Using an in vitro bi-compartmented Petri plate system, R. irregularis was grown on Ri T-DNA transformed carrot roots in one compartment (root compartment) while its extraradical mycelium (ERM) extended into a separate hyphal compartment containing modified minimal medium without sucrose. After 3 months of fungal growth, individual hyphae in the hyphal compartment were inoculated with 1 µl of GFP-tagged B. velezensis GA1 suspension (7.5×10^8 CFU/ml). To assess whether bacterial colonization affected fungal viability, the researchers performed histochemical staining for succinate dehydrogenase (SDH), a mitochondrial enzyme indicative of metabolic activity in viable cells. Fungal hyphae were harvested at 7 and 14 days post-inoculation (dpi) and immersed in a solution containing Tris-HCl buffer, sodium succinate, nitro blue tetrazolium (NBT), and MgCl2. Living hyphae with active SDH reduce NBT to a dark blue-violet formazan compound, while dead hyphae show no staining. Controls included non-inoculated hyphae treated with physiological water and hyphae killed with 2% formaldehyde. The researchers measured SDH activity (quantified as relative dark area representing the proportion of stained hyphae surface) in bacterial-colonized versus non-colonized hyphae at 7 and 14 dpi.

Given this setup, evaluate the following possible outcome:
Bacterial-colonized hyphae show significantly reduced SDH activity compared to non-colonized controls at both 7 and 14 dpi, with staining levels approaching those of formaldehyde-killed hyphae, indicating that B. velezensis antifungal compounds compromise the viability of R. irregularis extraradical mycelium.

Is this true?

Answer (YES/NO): NO